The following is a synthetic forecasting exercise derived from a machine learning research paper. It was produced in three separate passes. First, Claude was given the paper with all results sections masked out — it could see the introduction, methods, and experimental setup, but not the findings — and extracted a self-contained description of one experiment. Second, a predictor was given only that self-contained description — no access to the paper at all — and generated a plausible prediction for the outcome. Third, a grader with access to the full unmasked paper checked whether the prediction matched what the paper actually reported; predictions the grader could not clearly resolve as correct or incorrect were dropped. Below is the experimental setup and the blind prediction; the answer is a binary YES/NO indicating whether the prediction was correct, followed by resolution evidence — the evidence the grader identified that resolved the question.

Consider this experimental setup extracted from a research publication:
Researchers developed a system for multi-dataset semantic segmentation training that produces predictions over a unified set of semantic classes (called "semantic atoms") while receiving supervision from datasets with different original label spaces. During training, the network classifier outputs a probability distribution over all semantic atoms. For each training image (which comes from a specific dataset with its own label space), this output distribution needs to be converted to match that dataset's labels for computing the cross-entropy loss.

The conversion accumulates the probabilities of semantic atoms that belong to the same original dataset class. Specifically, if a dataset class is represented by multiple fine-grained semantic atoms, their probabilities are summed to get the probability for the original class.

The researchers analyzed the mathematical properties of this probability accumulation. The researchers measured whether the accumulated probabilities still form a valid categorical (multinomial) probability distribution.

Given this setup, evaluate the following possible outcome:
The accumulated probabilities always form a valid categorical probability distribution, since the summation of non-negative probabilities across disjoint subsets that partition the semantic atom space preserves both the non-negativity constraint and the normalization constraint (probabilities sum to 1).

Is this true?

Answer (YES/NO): YES